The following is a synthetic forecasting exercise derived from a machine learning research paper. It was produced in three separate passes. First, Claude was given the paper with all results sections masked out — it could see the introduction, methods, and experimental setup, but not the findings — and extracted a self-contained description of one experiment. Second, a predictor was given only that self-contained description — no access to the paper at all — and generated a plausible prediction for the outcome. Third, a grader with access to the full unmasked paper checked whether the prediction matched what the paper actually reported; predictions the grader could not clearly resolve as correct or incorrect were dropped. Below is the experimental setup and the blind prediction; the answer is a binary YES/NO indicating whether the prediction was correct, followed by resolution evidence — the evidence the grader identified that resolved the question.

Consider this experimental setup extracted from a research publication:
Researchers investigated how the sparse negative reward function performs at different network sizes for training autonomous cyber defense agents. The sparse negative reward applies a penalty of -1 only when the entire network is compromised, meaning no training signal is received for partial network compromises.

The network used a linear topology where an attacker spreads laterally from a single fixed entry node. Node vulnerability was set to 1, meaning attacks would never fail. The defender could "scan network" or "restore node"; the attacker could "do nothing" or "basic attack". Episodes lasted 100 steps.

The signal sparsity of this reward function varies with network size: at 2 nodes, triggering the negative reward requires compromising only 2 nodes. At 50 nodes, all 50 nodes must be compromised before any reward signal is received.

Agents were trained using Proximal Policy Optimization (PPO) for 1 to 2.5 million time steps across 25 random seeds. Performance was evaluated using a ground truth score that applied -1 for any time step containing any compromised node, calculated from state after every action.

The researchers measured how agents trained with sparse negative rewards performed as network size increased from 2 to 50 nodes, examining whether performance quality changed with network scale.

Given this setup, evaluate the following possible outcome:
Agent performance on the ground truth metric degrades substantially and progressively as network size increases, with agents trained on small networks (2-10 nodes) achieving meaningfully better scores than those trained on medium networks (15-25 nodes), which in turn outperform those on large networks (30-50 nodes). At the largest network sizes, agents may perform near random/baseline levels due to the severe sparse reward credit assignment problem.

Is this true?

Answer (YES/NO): YES